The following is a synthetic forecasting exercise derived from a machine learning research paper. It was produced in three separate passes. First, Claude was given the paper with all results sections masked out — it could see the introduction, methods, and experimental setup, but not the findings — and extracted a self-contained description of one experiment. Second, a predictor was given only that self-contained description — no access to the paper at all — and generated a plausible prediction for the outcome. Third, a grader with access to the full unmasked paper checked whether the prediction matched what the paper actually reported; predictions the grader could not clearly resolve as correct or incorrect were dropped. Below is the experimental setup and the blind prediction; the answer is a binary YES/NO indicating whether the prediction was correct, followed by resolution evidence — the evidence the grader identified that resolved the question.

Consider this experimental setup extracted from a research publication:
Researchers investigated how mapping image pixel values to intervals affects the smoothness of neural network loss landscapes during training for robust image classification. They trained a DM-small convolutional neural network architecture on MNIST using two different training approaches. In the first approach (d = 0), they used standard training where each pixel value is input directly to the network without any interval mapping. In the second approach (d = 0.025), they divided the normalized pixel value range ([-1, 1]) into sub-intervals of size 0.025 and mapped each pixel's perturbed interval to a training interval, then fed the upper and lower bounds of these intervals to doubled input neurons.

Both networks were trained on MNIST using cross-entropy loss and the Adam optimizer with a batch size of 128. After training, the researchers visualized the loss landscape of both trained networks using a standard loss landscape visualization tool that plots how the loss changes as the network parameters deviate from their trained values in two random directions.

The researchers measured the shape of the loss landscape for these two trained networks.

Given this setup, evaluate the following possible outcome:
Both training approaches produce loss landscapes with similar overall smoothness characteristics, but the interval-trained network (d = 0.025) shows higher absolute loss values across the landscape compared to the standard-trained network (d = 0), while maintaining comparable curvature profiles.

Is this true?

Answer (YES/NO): NO